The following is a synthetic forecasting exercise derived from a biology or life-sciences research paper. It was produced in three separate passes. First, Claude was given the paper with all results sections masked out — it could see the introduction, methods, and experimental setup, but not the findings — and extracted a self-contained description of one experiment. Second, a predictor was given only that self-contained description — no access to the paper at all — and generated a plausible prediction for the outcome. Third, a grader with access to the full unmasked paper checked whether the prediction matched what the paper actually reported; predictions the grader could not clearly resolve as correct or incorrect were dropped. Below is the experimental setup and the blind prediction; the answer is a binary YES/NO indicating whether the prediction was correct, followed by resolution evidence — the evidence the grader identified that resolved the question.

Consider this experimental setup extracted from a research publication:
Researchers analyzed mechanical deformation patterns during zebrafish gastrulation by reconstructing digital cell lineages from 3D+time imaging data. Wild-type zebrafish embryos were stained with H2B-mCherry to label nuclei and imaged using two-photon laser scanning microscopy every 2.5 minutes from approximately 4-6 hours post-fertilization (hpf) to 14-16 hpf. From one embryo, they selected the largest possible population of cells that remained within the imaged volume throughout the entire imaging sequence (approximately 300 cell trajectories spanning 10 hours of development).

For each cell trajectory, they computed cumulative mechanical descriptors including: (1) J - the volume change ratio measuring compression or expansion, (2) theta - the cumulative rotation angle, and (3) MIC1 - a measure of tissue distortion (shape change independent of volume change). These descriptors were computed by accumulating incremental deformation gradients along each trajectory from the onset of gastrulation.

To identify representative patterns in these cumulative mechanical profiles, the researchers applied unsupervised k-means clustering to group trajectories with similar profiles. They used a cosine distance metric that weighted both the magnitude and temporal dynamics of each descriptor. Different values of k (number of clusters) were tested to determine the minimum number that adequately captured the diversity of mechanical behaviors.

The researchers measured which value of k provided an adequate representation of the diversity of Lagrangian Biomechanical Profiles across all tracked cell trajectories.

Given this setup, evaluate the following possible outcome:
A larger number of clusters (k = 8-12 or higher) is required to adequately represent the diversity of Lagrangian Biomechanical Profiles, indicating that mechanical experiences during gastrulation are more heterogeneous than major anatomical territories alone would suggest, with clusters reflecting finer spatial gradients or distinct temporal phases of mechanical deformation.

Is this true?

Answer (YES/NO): NO